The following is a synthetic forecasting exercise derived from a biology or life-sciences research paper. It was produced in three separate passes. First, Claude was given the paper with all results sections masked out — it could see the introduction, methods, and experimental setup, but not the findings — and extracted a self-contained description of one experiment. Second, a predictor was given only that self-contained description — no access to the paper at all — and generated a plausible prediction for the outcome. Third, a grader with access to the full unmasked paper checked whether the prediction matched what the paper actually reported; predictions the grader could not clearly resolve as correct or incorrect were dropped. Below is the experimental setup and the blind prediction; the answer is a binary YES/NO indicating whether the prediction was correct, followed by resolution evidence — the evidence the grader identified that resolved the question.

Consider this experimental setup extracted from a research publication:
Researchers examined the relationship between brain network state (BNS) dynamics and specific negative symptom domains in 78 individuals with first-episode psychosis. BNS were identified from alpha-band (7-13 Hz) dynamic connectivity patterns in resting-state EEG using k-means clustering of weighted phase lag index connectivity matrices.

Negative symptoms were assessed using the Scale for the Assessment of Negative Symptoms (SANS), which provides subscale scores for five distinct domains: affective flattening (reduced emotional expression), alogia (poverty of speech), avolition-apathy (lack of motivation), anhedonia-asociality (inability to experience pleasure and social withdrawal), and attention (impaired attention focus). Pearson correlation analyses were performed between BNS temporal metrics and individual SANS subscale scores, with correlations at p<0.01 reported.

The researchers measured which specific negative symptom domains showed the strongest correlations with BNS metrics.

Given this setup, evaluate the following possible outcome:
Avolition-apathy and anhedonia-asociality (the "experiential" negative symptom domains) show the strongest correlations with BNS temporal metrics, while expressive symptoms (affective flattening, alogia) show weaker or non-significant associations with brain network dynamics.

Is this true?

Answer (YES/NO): NO